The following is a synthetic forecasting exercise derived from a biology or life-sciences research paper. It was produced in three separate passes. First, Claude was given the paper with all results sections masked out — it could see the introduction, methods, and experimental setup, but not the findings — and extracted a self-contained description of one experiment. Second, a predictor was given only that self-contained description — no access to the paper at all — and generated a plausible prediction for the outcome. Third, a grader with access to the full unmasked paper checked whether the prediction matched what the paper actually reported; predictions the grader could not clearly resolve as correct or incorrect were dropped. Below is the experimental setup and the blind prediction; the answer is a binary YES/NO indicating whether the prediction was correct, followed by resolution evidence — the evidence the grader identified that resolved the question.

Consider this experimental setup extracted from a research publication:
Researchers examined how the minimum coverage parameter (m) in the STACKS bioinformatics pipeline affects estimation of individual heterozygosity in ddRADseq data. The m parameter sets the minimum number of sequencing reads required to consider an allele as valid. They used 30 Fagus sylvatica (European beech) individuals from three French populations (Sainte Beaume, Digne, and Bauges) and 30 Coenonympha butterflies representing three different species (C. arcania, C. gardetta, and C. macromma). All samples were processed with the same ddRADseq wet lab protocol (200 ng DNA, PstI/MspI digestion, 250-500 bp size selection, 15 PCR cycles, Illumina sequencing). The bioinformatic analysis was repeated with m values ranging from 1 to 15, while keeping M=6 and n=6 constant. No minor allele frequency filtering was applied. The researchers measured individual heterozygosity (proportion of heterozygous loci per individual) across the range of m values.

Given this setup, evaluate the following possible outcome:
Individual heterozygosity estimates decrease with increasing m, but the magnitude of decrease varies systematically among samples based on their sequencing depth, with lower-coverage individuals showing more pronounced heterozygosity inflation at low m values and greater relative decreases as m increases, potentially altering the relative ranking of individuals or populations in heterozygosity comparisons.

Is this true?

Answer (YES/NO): NO